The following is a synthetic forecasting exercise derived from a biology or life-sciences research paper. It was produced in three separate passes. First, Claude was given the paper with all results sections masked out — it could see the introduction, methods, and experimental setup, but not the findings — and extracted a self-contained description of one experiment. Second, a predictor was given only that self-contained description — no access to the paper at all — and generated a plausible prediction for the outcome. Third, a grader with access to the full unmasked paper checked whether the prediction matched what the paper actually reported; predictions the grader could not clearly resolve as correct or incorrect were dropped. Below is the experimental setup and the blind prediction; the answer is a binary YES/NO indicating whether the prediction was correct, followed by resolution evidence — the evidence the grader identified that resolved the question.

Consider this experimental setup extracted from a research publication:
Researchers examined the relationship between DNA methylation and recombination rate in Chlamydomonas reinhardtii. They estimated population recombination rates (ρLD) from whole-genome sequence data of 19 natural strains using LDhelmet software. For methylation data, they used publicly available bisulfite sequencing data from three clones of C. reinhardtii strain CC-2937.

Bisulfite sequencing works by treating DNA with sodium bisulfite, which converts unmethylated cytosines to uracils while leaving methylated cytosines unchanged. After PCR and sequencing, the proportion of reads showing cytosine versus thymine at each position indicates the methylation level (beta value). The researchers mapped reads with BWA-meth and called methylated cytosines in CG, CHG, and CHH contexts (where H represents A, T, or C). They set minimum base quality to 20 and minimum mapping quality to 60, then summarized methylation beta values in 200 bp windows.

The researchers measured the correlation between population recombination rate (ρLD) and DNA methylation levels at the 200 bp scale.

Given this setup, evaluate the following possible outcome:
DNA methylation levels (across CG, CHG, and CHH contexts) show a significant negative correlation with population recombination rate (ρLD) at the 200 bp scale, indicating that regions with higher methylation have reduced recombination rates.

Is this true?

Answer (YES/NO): YES